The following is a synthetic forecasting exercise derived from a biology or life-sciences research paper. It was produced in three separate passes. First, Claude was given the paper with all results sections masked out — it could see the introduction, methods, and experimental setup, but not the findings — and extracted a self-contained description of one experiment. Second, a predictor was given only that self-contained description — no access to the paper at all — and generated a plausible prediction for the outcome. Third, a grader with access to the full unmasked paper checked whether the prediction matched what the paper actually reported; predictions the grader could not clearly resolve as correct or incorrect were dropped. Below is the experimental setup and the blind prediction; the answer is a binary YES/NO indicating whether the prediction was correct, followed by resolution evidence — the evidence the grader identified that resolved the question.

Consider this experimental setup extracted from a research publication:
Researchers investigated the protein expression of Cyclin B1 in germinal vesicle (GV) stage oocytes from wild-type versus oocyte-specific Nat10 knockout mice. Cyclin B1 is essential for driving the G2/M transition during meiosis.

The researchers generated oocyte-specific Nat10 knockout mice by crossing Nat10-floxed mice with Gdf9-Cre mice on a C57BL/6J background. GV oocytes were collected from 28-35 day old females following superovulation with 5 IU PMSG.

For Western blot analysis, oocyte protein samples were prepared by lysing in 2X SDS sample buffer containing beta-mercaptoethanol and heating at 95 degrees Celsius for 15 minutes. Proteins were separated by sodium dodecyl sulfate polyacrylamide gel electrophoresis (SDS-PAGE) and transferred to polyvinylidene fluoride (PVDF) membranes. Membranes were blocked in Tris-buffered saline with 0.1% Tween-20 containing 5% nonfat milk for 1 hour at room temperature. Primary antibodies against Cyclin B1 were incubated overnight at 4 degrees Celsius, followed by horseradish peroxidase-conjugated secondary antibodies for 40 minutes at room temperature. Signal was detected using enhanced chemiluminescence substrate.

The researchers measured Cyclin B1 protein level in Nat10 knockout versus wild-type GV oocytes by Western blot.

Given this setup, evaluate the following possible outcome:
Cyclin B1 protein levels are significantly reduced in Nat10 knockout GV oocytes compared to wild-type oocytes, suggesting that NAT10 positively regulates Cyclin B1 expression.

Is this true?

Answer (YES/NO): NO